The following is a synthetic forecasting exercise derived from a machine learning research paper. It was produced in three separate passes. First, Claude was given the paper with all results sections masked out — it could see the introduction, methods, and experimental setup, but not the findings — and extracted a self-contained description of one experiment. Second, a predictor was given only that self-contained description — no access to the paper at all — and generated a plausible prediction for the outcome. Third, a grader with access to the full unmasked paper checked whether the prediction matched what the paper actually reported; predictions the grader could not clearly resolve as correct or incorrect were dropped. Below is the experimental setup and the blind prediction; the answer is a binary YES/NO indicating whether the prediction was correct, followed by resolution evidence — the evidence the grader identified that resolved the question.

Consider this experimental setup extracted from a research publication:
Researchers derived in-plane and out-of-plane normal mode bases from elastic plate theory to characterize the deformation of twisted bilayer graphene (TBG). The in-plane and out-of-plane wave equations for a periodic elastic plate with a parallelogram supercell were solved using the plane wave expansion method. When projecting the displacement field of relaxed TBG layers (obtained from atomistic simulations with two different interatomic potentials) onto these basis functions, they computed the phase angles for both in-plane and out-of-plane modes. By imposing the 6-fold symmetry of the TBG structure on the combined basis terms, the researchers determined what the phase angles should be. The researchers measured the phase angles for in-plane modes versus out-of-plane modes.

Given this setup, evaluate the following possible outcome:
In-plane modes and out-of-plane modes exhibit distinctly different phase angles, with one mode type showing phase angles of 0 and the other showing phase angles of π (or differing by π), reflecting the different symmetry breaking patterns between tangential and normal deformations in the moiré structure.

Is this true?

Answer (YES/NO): NO